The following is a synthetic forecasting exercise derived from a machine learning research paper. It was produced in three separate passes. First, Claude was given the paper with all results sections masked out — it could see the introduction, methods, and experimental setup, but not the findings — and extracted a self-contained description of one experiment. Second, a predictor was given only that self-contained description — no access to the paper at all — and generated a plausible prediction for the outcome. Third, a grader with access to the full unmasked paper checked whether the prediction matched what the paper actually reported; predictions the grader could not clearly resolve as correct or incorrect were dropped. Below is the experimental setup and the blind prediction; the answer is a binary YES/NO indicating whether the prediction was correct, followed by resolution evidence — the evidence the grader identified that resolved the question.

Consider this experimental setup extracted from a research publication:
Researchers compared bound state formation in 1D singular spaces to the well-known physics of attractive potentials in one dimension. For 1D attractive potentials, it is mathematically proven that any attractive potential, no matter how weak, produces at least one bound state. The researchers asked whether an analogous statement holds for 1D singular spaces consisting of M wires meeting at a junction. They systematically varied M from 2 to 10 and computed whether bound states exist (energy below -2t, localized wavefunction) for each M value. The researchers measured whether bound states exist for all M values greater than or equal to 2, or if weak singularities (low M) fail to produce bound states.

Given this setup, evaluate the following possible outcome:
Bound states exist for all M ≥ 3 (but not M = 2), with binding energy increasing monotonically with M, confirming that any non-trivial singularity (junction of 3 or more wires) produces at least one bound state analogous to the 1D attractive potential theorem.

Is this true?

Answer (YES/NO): NO